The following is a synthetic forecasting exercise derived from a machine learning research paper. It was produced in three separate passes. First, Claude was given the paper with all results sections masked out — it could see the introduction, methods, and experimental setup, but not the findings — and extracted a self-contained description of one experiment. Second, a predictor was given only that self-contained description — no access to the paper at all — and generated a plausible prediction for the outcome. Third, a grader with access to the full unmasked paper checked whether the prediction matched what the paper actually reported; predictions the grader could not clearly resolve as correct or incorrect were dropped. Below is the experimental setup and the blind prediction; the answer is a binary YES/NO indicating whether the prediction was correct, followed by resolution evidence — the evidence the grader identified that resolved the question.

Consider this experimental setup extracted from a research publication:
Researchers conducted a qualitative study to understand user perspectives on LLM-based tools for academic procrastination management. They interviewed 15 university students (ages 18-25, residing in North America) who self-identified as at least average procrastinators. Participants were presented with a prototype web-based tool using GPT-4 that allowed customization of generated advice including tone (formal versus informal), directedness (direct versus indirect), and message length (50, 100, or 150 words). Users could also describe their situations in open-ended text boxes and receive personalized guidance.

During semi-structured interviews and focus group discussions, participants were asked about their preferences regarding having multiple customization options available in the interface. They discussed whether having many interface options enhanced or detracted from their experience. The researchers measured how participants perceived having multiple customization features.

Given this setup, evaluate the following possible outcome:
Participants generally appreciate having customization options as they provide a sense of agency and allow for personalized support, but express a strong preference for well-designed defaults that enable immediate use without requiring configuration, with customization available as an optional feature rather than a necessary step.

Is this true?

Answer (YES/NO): NO